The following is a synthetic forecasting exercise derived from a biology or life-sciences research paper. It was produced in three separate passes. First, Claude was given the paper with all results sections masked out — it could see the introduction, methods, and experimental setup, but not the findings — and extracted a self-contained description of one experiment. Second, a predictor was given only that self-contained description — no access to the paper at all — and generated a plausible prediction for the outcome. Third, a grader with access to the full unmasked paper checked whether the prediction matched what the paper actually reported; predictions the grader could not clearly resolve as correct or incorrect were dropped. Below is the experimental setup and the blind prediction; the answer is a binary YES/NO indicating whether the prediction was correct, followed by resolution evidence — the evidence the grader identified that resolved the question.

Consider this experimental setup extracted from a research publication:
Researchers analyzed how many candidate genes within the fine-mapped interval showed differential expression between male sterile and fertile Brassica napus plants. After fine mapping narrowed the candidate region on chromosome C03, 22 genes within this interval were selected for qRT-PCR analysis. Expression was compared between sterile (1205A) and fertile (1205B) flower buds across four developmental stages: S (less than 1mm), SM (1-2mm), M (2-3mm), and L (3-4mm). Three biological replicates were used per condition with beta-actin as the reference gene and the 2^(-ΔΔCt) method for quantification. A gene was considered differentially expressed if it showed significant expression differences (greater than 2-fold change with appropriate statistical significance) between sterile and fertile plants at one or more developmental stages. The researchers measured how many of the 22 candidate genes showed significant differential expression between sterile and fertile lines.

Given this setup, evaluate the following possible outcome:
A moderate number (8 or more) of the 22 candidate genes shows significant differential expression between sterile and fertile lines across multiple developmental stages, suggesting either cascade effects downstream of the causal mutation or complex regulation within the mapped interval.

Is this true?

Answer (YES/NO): NO